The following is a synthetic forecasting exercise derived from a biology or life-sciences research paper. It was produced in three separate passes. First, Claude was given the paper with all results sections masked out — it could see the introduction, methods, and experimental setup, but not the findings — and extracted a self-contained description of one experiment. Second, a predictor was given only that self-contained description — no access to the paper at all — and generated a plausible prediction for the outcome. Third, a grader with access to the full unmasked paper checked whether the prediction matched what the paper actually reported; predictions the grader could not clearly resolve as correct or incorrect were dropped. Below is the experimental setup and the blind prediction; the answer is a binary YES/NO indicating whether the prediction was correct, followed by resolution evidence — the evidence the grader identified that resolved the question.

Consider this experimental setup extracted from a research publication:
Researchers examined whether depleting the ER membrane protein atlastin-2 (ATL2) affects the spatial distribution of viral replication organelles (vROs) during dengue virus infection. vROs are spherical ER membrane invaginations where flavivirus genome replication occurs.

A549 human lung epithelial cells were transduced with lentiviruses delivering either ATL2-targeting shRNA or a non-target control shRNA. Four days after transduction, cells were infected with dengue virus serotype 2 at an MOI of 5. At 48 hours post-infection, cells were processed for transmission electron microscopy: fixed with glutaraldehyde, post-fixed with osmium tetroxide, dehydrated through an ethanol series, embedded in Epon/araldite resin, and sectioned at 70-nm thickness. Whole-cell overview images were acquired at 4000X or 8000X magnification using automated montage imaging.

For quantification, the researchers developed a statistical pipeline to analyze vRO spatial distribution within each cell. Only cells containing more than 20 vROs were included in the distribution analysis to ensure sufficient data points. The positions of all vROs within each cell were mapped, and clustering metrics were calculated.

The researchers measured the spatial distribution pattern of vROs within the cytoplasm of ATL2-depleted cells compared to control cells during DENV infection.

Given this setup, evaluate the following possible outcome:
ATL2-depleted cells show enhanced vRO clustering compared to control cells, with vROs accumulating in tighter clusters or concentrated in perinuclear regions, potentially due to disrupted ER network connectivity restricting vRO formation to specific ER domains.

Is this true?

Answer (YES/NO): YES